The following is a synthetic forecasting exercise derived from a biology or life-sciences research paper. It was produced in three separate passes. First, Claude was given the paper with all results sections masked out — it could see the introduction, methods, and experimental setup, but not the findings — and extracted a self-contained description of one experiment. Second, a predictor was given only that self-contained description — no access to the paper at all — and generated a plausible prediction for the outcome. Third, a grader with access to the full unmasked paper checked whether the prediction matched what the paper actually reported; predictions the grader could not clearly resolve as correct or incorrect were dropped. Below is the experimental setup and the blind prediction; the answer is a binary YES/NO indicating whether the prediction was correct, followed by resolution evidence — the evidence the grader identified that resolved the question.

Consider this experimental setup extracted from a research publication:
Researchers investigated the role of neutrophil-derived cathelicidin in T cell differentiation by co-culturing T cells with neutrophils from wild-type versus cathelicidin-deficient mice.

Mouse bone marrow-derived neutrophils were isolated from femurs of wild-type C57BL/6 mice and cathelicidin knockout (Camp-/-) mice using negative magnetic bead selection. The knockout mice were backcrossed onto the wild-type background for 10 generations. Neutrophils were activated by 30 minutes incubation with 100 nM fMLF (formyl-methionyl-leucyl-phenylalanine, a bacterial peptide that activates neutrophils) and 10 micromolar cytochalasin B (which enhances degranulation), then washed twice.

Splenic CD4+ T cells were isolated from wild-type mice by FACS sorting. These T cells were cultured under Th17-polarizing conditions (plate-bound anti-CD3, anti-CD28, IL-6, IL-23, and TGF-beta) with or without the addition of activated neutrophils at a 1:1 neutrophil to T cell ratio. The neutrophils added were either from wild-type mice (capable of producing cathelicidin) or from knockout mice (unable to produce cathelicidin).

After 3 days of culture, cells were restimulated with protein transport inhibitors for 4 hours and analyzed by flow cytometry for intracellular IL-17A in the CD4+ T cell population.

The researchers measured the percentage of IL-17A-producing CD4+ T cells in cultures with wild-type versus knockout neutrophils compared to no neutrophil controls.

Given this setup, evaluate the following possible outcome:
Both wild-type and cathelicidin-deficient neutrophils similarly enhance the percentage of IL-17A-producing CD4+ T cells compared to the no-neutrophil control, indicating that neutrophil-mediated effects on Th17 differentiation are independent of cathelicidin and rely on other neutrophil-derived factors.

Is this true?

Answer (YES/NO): NO